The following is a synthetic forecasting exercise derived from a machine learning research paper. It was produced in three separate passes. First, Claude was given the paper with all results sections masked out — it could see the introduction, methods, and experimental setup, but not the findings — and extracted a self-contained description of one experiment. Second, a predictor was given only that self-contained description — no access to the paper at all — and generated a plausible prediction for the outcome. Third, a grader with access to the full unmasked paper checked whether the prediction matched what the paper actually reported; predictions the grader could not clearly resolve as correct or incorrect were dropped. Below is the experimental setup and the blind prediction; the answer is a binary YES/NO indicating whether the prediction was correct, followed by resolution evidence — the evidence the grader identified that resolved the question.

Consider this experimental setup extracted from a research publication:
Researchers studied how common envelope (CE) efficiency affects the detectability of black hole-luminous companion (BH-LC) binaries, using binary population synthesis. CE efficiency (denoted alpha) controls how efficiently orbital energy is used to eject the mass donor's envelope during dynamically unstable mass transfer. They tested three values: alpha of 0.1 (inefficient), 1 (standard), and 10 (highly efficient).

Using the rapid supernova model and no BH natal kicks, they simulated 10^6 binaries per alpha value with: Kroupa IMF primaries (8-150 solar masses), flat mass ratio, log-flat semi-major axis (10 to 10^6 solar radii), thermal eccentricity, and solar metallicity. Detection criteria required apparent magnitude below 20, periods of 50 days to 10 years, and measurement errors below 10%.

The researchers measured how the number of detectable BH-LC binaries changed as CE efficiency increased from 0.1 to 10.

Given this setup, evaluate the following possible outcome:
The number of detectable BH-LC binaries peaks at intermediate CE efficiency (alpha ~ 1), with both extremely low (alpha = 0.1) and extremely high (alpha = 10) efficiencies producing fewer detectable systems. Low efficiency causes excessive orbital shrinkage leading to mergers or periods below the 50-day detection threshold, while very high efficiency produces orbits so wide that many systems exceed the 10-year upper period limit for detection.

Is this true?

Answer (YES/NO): NO